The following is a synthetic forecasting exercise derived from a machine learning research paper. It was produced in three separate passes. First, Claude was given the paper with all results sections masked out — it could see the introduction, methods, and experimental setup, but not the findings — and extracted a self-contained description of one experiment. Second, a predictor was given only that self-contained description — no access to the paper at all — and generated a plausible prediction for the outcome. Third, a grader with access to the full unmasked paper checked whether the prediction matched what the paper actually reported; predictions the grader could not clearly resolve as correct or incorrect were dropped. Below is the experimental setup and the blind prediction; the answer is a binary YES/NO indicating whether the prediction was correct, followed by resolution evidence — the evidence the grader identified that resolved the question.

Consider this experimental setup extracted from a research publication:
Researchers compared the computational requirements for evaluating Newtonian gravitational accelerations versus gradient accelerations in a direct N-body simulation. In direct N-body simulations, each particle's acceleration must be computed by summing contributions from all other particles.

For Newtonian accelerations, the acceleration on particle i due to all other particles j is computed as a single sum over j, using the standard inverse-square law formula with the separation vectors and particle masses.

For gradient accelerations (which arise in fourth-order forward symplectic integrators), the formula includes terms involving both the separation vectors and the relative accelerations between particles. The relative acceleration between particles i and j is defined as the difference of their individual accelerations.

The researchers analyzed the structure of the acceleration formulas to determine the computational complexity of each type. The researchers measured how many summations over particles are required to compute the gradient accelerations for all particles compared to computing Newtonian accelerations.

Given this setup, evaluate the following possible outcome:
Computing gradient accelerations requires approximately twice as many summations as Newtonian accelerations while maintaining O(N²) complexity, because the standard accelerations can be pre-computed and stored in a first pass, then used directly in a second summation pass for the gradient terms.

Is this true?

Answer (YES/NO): YES